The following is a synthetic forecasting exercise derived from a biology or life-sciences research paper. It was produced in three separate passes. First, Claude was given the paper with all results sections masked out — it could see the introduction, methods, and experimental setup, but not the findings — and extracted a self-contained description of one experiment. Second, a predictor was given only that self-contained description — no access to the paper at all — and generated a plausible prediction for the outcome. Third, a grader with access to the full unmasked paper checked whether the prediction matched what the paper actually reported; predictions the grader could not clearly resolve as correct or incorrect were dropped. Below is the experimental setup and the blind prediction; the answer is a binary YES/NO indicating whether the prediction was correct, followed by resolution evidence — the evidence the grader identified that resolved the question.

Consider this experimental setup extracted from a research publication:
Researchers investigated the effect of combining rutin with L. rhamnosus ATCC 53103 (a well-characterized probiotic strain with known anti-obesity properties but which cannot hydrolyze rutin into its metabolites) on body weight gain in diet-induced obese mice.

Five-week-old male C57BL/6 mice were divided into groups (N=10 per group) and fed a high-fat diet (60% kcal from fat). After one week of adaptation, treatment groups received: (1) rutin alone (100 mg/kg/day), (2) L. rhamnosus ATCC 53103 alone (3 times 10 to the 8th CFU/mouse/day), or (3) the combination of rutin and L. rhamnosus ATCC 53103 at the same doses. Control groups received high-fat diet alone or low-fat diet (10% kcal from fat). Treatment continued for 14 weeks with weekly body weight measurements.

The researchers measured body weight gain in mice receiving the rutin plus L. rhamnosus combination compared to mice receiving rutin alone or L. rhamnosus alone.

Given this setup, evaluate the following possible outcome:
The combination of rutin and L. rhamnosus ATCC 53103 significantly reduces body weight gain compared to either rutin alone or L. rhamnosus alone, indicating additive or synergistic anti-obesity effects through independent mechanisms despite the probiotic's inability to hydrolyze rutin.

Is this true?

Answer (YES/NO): NO